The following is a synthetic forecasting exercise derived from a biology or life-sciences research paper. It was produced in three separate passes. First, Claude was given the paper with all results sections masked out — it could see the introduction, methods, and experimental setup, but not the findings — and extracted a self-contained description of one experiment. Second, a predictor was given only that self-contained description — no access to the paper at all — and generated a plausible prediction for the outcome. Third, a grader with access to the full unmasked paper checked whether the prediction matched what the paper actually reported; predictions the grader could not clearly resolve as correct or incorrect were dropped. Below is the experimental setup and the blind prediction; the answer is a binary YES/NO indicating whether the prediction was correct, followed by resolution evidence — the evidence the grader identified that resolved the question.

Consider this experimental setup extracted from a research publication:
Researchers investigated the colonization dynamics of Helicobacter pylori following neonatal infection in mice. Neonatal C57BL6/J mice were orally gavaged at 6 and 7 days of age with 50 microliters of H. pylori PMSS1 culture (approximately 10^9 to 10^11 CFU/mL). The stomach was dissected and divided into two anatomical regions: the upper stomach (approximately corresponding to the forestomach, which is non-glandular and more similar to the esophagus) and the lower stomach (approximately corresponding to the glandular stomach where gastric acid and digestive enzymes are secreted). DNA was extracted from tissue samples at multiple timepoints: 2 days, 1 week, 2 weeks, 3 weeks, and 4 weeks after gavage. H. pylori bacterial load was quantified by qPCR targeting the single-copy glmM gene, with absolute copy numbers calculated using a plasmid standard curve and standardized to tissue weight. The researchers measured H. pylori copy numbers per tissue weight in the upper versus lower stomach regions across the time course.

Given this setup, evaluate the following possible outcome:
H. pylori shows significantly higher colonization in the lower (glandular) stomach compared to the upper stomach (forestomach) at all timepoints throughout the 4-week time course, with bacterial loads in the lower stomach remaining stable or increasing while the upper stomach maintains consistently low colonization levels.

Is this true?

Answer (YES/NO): NO